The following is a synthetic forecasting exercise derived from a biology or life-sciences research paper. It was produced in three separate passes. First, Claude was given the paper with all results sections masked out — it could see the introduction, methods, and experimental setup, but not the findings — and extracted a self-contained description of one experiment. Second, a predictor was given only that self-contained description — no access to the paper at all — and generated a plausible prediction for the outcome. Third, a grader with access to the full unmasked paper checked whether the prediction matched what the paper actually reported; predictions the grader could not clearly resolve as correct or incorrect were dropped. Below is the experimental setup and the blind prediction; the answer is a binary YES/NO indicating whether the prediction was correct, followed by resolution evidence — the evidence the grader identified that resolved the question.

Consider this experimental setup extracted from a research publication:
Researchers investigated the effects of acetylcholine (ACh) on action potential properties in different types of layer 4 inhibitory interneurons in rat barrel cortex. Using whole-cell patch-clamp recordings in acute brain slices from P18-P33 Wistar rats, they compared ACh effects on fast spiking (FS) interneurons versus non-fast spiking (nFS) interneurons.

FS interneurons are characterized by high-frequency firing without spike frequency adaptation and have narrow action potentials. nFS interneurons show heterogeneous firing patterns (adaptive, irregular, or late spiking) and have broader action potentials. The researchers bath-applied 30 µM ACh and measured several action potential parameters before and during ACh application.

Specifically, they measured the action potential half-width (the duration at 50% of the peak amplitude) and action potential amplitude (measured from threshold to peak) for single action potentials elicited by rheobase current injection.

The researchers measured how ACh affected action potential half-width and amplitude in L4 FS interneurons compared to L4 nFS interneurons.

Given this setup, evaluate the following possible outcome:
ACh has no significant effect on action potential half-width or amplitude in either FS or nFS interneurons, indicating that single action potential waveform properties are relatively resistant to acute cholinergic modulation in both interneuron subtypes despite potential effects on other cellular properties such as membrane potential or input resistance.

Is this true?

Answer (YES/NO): NO